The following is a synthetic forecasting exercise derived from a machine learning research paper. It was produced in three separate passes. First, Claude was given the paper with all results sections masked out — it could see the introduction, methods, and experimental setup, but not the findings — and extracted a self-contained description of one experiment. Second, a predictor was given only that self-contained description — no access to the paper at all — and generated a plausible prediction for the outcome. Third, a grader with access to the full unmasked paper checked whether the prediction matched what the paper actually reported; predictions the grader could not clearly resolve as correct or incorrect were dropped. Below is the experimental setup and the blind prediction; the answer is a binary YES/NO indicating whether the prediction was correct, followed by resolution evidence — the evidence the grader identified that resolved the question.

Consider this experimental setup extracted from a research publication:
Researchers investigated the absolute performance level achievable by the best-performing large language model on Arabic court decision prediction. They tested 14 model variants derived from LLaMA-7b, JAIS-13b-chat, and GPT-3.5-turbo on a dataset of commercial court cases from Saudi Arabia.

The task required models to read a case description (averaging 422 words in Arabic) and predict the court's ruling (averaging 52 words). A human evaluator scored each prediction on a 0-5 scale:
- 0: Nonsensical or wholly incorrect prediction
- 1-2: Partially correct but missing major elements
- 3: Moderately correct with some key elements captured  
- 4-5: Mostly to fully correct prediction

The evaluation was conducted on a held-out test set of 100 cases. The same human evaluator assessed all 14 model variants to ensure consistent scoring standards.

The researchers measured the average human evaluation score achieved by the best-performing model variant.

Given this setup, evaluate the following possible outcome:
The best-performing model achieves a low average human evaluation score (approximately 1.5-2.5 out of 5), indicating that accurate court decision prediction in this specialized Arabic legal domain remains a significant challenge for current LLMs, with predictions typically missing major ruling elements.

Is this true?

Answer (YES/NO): YES